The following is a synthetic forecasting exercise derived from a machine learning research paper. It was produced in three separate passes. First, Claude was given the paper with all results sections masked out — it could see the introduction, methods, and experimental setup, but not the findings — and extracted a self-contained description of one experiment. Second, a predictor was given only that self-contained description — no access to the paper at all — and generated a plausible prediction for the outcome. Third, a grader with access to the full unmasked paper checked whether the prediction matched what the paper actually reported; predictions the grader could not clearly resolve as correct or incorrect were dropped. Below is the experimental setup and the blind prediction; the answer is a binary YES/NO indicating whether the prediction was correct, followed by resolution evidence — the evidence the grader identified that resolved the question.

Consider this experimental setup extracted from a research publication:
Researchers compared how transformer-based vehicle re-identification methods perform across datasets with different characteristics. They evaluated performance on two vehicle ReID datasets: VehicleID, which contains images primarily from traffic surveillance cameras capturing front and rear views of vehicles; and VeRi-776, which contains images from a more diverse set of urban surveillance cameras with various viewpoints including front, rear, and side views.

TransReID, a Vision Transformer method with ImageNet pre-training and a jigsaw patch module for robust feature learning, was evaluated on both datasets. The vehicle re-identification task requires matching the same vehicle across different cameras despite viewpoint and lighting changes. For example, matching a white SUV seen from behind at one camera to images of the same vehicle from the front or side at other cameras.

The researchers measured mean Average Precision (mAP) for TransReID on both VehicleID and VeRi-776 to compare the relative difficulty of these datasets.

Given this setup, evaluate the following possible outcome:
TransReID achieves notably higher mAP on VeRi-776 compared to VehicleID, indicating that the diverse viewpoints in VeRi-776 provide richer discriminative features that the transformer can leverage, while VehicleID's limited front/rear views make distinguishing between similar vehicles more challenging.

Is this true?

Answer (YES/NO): NO